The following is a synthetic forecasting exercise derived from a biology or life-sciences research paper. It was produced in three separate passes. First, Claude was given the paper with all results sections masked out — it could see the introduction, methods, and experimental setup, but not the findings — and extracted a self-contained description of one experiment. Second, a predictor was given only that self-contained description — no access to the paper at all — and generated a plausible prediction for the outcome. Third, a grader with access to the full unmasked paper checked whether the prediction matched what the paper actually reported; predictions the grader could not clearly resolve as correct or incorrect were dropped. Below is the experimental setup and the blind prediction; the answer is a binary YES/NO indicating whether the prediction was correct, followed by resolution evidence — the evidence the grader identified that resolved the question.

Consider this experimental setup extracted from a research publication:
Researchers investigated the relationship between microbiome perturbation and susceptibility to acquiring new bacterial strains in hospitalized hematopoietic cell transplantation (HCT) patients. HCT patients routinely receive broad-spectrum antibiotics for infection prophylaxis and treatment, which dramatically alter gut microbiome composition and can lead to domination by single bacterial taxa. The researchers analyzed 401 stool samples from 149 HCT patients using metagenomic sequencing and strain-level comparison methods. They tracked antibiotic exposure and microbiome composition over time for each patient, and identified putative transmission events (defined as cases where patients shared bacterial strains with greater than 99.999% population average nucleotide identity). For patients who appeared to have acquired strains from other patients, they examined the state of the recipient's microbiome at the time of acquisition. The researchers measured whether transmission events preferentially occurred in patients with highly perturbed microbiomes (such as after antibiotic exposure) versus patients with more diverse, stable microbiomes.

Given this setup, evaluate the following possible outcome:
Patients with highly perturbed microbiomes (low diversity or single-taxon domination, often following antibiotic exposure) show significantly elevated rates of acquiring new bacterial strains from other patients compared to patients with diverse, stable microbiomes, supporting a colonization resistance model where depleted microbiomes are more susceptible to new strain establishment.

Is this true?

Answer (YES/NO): YES